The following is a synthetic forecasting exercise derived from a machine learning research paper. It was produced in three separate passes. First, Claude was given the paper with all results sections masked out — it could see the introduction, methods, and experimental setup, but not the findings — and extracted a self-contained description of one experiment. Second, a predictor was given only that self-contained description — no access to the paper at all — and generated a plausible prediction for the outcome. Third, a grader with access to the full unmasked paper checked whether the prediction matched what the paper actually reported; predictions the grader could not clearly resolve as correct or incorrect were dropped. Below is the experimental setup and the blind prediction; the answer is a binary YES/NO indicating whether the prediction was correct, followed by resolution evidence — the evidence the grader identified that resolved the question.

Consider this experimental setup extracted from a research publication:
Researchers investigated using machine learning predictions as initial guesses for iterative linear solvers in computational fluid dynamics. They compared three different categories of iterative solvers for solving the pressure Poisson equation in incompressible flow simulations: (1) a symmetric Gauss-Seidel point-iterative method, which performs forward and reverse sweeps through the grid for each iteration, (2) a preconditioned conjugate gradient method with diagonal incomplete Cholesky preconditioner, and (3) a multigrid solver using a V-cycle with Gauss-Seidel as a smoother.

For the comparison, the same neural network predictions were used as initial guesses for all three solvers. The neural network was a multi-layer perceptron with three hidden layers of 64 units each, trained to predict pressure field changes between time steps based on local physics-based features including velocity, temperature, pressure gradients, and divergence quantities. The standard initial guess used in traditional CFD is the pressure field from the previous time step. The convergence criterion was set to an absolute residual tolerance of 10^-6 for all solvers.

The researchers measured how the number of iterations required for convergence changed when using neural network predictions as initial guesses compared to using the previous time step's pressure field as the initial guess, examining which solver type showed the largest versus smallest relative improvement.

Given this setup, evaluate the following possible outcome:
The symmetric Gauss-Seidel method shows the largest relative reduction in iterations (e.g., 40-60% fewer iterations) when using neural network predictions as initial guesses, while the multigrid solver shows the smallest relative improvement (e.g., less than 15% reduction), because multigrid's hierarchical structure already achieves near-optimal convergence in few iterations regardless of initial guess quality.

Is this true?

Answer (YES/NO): NO